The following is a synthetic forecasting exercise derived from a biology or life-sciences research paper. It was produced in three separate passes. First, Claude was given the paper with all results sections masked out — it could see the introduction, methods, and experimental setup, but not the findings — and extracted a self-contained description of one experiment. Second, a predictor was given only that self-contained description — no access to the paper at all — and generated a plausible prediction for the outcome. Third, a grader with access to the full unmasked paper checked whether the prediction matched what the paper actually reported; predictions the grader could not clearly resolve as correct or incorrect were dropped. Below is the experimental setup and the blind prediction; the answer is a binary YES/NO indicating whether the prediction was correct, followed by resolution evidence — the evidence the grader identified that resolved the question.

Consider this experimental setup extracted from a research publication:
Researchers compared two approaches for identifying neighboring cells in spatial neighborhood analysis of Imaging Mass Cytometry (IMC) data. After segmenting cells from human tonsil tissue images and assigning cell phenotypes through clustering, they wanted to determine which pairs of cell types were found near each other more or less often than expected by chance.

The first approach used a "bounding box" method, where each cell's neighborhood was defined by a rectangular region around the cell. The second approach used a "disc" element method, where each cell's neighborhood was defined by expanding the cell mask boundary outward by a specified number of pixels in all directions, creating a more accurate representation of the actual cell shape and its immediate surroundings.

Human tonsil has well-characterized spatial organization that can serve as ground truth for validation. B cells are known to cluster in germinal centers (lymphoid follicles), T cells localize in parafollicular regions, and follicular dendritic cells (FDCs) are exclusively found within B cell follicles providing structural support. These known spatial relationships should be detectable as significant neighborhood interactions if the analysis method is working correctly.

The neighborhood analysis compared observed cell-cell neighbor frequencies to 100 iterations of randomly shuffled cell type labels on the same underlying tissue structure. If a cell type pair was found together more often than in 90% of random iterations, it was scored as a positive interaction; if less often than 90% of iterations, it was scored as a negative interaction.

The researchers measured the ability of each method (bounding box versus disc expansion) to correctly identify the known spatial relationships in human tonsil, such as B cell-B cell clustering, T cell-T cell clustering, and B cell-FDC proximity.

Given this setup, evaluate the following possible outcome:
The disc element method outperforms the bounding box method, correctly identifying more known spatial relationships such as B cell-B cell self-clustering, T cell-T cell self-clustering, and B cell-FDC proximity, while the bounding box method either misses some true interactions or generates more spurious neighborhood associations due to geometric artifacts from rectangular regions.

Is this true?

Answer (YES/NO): NO